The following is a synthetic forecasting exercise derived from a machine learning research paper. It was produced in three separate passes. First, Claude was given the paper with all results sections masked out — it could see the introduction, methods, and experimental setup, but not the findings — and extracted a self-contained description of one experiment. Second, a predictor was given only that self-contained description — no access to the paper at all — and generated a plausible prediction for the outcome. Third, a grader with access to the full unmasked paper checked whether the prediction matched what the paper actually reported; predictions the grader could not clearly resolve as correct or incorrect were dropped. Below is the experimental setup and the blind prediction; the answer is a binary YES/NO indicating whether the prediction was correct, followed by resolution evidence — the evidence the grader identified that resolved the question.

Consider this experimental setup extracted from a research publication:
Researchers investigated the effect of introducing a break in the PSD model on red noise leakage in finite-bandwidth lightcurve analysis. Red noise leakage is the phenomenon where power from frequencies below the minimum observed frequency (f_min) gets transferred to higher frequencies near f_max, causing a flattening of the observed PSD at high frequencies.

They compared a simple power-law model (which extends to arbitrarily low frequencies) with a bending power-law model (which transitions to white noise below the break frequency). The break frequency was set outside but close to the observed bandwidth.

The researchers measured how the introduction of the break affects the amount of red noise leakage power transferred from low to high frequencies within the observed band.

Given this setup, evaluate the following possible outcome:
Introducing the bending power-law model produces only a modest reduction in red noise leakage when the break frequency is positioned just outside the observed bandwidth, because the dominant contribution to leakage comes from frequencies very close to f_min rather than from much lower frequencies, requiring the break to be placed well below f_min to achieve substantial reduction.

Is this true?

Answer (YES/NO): NO